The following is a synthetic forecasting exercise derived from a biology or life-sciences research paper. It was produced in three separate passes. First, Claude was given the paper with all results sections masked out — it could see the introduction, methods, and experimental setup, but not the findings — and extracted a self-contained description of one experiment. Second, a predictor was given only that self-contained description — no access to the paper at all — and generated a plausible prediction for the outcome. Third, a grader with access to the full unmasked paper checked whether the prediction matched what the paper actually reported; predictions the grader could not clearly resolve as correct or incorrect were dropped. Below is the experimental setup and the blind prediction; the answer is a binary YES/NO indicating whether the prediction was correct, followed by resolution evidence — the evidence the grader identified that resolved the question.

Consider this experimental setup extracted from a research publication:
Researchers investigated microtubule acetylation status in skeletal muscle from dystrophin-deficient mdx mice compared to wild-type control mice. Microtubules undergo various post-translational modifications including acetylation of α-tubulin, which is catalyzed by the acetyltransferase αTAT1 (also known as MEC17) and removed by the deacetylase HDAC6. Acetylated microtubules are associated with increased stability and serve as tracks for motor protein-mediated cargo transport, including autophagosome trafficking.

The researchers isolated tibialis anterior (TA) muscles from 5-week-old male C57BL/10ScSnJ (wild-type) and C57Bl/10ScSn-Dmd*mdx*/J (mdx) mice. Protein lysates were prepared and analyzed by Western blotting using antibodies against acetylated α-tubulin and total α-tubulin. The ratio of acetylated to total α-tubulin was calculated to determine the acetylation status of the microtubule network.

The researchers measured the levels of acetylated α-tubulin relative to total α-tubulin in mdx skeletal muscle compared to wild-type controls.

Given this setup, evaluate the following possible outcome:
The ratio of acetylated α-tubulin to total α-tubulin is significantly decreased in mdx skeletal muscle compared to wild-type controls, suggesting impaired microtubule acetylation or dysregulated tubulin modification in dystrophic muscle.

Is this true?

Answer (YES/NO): YES